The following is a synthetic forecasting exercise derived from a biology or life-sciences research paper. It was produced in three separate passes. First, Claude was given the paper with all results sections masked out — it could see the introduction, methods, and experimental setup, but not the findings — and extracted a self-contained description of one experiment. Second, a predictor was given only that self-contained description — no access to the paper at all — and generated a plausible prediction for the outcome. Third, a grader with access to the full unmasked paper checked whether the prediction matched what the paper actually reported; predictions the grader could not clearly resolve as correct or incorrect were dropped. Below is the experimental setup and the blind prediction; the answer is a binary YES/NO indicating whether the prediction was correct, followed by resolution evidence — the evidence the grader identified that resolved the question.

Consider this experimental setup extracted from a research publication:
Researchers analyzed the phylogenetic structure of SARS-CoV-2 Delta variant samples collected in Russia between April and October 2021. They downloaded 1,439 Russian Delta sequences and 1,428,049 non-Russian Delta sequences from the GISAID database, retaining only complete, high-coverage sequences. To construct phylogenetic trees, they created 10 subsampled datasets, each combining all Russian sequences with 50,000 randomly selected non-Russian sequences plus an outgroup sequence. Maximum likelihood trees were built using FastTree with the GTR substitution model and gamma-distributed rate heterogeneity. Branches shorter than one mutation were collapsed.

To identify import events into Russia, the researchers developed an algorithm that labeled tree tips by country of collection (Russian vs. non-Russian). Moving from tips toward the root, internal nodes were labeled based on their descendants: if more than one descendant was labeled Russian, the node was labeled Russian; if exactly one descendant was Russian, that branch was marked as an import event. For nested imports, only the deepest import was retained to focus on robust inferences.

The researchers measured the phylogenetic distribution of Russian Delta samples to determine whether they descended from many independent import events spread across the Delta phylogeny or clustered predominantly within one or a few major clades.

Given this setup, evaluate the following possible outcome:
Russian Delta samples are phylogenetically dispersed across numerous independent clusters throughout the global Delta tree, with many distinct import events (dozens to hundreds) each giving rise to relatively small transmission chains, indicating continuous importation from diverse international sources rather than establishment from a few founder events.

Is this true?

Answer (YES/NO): NO